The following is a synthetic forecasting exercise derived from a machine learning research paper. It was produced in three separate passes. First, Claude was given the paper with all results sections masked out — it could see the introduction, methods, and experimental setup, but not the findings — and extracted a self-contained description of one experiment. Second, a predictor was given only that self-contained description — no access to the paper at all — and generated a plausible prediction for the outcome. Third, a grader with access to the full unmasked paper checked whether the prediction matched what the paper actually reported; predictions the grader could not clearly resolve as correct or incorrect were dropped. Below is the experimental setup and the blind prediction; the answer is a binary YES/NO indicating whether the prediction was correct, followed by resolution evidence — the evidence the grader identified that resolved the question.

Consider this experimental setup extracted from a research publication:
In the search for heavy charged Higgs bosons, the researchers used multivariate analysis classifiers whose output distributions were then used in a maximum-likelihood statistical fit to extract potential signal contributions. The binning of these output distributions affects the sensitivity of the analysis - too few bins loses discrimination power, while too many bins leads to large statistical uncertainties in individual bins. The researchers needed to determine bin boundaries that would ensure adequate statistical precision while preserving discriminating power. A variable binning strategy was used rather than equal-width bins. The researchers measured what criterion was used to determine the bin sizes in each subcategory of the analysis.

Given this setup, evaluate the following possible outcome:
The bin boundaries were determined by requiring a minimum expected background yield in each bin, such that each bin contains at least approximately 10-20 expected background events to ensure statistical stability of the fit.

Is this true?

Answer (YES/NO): NO